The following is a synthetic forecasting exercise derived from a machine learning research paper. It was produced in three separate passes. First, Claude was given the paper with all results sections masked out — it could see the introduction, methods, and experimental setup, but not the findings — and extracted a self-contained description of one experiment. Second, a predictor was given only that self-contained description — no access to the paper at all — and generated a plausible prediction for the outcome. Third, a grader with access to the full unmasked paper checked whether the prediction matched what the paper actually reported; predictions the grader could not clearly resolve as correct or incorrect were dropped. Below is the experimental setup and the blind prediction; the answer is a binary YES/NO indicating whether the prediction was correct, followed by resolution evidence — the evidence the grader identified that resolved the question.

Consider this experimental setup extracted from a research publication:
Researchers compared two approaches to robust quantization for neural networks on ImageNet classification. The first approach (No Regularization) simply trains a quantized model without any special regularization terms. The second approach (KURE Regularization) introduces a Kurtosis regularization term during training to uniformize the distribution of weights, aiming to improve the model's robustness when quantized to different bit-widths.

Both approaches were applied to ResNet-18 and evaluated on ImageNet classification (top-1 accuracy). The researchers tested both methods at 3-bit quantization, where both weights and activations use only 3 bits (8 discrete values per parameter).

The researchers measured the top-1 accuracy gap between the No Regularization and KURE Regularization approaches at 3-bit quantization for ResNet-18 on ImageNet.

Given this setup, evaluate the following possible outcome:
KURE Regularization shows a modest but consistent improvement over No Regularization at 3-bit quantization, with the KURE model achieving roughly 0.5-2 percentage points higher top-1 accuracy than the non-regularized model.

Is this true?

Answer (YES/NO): NO